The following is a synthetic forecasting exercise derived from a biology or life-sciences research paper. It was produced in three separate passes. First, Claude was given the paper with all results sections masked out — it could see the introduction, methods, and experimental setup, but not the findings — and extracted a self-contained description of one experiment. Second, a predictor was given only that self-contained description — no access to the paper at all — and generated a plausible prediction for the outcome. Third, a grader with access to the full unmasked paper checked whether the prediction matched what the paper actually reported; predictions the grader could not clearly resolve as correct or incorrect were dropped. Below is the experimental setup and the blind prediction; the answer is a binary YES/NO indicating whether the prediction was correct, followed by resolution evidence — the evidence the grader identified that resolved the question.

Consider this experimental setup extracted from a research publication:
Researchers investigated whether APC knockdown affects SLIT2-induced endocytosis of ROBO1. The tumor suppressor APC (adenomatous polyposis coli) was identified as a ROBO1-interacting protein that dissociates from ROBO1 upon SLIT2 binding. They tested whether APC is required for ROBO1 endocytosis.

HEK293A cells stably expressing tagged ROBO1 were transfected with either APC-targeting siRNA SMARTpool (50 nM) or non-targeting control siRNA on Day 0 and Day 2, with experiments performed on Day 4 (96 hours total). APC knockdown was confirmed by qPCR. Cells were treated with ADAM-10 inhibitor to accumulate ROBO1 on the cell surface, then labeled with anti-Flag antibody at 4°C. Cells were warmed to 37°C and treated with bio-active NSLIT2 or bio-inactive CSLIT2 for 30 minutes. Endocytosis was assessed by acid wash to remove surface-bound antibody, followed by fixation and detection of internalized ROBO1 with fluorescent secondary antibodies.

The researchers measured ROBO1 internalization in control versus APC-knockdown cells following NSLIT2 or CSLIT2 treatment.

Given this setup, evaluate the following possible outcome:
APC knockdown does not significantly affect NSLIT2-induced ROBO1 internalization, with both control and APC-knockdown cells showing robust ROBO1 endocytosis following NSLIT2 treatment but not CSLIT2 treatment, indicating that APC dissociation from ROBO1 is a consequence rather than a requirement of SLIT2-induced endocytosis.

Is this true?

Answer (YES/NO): NO